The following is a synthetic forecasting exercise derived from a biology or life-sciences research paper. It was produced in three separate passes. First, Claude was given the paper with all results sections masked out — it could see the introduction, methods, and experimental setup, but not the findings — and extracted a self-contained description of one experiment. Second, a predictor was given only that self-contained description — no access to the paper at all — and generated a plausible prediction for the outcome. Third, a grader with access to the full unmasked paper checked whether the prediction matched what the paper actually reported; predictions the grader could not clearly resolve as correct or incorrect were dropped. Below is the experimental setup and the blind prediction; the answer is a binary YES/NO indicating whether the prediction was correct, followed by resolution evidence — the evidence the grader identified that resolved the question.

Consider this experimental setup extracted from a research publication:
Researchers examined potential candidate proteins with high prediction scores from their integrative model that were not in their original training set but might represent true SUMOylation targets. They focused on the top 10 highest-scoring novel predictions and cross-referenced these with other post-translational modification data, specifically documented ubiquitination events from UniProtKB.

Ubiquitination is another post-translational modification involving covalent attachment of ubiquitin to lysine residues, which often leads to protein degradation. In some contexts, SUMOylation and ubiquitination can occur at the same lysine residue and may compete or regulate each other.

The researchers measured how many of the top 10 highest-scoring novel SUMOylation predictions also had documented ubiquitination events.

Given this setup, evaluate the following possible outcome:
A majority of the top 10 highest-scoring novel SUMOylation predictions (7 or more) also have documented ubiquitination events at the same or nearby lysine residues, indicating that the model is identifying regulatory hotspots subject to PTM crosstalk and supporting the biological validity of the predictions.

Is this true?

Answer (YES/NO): NO